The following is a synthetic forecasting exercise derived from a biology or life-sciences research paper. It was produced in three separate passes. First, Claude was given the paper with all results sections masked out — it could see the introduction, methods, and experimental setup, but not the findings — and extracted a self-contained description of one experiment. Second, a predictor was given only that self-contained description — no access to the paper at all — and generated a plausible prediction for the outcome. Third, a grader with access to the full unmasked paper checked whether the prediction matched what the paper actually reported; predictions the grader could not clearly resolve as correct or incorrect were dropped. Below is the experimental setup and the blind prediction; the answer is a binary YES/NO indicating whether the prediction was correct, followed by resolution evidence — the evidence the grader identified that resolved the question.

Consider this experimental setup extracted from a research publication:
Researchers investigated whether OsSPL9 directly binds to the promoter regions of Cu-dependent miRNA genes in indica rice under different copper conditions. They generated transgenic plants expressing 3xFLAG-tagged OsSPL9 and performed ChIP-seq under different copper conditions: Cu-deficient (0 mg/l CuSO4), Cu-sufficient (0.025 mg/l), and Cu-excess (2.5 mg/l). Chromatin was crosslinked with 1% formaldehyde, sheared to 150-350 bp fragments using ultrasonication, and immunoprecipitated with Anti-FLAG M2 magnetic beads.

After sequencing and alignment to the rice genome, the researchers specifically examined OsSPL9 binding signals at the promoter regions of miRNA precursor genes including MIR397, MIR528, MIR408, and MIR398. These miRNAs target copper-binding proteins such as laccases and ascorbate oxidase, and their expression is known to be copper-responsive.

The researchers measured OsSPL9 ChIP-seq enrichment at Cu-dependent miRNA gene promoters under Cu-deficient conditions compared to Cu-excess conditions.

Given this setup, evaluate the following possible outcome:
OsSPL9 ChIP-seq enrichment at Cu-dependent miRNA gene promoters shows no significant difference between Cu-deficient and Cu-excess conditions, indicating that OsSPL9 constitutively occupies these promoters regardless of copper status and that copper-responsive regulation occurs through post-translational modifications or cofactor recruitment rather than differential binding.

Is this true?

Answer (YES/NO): NO